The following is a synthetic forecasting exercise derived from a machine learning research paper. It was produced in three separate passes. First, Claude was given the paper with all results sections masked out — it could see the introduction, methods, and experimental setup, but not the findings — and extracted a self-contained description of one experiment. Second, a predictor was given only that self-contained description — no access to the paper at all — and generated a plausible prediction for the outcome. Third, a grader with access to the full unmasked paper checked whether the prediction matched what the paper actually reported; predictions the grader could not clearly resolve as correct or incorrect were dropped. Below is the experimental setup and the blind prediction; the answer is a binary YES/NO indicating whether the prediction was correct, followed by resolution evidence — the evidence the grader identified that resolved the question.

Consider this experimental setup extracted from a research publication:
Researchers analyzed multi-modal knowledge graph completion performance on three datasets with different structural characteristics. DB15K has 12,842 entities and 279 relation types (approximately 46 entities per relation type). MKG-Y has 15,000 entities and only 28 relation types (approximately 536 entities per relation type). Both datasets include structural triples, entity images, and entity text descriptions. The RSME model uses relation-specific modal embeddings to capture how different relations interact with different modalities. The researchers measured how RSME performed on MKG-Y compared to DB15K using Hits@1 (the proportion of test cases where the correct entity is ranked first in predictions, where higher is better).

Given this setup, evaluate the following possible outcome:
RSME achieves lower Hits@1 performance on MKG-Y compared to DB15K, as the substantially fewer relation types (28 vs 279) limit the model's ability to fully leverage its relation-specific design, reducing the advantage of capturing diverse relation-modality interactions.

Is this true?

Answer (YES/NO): NO